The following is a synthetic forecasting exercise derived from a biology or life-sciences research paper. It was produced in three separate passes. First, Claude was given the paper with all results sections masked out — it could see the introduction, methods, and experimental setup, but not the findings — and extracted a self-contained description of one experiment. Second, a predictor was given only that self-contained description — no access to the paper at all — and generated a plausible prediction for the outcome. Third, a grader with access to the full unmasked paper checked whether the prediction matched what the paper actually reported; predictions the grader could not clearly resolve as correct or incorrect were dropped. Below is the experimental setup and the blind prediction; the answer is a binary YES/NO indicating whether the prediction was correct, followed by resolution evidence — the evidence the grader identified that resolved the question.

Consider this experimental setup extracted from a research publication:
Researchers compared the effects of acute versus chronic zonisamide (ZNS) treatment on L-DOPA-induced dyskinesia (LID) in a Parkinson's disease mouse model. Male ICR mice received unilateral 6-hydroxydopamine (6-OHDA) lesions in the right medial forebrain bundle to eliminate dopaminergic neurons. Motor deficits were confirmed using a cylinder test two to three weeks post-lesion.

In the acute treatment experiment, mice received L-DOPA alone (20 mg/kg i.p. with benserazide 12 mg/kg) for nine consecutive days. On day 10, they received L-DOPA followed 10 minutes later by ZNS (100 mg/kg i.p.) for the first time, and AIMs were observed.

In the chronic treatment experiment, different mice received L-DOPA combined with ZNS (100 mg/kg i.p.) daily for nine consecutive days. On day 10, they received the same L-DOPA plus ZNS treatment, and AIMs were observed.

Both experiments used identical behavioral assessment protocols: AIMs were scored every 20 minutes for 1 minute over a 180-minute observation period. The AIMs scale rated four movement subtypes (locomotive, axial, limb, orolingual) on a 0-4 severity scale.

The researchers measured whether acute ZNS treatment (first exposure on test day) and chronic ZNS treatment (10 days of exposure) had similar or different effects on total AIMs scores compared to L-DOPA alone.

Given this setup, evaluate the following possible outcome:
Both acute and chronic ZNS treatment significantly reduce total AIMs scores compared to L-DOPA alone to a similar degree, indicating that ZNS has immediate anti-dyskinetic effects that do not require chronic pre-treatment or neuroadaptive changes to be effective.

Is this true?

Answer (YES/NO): NO